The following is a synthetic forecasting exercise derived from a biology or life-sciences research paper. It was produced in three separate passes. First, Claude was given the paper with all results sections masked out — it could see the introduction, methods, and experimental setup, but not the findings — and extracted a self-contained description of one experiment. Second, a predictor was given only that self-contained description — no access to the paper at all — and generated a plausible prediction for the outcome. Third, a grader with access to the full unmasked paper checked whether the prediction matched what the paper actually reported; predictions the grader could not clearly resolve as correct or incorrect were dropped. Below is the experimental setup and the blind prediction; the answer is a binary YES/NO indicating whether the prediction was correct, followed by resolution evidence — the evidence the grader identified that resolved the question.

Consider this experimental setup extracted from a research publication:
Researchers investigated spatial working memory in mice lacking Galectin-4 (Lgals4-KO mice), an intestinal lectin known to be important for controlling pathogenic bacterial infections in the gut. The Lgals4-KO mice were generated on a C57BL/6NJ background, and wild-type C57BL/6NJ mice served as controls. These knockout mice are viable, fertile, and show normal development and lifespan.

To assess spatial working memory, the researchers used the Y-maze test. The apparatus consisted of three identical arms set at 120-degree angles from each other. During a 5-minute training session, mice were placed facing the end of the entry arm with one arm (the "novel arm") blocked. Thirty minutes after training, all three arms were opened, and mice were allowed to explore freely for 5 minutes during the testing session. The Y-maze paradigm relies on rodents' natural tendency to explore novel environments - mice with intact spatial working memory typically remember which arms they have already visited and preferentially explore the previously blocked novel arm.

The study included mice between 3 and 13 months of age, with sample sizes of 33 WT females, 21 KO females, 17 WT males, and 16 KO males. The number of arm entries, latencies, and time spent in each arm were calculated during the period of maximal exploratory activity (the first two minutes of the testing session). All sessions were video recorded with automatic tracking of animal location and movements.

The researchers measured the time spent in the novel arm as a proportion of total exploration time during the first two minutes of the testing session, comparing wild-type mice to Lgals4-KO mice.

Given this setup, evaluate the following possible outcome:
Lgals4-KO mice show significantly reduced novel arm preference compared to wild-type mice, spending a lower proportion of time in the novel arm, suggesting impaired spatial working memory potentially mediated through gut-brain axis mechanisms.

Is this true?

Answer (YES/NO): YES